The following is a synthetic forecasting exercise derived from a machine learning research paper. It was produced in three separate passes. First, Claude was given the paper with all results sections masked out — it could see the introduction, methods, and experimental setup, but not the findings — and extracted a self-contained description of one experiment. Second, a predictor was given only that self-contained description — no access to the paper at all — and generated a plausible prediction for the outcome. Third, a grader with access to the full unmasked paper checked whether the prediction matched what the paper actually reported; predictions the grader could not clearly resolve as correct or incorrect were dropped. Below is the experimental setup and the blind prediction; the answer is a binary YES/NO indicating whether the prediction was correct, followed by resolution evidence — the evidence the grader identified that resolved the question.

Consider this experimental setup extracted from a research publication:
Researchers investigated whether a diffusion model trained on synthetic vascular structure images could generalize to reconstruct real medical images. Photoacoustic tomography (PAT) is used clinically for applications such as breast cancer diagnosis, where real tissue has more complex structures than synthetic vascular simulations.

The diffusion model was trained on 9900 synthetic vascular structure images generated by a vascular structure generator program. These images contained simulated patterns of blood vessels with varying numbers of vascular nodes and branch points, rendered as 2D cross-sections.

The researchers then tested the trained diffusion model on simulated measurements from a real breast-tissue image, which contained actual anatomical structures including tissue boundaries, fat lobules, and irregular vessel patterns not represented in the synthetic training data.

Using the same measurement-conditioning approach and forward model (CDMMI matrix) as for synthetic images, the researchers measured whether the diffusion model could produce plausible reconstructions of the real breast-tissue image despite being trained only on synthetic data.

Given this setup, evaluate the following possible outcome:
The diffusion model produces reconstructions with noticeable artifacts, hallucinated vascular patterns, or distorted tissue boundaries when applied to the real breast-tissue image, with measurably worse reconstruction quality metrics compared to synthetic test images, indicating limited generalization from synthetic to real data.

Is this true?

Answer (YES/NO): NO